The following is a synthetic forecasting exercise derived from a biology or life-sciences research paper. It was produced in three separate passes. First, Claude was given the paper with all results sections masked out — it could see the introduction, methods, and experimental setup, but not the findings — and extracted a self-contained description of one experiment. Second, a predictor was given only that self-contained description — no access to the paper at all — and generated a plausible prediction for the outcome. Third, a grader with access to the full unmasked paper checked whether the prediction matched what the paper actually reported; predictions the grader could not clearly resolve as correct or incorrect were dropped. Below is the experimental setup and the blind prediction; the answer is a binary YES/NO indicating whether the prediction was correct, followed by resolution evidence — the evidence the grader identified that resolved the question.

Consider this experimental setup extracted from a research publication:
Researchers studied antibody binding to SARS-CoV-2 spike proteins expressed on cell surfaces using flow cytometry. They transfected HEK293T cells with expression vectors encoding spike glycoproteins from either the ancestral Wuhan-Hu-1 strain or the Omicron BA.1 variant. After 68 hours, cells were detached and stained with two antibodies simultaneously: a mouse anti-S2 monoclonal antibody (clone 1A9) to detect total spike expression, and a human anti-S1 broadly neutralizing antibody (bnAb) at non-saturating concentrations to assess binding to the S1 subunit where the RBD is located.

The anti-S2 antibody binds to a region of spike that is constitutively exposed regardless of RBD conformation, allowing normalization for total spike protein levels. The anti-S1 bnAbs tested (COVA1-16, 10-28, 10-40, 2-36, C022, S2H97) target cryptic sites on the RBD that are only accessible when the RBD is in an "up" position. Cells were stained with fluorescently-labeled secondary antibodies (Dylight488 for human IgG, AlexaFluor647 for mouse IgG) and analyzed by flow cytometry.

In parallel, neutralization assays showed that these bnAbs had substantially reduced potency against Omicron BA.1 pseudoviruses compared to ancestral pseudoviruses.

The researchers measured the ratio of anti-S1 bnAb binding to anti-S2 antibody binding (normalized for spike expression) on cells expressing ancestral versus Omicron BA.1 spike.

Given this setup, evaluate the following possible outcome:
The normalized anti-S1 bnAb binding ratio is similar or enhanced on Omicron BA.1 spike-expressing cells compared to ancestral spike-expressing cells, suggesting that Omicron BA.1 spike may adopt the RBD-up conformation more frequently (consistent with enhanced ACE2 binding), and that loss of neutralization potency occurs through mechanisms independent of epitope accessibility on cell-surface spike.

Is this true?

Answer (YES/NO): YES